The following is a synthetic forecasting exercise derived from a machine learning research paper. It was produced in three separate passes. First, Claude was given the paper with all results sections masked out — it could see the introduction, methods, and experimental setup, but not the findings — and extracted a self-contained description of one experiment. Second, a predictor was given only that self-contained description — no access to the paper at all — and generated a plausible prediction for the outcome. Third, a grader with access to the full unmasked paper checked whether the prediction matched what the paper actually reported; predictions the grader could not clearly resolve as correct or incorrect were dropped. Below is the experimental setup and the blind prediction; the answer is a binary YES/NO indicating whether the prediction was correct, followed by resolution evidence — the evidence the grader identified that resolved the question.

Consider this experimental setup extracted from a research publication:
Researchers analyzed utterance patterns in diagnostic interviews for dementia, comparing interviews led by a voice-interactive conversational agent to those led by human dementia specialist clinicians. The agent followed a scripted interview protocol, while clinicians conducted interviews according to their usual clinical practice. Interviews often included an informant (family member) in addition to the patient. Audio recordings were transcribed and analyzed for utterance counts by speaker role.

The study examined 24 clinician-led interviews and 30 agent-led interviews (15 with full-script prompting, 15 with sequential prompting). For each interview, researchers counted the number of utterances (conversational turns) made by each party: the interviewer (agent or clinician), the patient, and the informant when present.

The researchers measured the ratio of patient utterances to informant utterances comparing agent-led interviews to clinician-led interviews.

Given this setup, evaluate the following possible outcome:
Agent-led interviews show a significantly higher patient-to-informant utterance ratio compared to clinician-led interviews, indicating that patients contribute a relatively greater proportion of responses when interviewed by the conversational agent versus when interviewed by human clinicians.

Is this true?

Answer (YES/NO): YES